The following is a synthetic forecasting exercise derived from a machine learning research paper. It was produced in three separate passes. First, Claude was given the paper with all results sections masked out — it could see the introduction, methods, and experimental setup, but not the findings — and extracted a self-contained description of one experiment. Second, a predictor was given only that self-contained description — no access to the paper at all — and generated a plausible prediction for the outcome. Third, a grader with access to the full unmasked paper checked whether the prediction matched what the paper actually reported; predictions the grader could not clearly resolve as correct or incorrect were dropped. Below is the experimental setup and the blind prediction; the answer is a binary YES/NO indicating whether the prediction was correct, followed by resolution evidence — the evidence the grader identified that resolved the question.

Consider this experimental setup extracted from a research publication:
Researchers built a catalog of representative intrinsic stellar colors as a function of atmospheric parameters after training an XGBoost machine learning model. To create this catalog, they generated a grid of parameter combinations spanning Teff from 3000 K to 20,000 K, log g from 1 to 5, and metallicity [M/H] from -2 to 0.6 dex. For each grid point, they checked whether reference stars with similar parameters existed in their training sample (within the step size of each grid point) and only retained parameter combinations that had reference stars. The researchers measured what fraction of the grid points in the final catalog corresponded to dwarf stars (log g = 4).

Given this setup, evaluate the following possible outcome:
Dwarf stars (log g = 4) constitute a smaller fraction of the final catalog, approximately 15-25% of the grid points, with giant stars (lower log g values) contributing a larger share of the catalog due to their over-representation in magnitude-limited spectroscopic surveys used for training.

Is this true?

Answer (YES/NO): NO